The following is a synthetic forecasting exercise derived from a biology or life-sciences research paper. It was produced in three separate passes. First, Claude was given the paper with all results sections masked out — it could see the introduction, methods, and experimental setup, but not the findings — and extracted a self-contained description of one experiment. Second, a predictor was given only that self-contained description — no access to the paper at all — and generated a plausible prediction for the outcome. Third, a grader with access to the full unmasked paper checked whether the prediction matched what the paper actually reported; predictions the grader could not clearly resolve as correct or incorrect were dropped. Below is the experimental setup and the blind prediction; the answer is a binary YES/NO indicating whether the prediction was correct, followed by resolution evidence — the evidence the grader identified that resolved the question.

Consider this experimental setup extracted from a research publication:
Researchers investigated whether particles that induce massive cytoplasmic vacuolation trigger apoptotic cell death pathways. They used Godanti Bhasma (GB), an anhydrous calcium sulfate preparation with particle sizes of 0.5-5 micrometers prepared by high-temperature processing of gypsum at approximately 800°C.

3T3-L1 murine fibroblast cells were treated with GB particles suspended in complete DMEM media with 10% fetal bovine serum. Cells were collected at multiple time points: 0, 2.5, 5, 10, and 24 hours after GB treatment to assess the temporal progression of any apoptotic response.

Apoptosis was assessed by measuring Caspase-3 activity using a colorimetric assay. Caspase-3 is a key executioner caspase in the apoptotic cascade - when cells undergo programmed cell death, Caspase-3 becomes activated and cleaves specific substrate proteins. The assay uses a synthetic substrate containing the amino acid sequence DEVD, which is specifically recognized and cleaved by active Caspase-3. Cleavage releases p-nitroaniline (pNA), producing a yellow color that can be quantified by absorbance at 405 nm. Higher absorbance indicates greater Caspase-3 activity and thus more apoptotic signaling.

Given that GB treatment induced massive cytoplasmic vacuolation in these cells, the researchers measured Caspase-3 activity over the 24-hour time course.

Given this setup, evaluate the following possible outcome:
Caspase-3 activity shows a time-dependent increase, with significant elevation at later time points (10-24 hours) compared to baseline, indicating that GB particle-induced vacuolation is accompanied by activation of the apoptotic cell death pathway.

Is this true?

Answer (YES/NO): NO